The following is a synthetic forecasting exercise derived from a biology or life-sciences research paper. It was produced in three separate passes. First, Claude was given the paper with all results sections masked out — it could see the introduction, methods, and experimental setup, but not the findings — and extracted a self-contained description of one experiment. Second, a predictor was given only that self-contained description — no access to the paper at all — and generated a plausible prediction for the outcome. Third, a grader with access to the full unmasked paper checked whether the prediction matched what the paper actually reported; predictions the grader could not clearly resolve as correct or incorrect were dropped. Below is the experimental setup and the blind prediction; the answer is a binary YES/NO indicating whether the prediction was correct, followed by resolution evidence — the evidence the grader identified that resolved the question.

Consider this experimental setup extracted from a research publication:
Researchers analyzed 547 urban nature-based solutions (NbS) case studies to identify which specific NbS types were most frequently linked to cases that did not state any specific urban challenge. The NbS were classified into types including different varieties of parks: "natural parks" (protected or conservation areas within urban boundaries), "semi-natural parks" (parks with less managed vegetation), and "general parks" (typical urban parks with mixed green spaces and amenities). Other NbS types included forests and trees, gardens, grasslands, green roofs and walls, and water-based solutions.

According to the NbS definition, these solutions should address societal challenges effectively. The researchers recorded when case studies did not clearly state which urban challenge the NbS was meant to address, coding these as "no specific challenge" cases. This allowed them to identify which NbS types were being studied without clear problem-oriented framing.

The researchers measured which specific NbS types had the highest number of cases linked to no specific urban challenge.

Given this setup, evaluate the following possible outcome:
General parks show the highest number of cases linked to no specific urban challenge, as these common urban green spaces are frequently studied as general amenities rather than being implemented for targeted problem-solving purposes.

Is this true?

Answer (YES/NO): NO